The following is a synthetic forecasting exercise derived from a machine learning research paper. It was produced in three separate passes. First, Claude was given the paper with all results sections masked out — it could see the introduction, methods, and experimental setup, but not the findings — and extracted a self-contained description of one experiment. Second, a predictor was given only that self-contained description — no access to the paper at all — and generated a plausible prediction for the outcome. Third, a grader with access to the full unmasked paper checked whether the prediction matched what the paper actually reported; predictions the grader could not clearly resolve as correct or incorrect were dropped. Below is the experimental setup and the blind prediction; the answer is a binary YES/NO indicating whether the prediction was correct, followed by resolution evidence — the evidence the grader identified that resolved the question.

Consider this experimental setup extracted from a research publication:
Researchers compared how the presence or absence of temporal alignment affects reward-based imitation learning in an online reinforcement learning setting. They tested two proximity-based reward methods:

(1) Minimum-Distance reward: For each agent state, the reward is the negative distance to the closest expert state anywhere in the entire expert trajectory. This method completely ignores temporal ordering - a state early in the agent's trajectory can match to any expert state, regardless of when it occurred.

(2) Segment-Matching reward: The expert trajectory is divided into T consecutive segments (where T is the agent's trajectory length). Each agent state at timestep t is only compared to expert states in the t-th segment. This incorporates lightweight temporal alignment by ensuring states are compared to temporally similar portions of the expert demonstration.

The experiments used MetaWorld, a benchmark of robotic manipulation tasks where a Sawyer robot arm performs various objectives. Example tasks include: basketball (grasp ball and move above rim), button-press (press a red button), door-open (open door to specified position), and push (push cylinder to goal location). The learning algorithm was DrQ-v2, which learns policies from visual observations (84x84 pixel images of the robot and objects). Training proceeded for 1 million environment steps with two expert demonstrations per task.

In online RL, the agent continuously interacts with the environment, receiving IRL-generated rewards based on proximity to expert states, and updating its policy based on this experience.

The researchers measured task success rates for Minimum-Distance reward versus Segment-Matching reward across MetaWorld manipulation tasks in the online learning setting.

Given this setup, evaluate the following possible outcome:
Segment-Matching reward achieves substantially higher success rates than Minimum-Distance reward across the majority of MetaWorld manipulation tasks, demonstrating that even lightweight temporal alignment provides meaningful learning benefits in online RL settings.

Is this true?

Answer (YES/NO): YES